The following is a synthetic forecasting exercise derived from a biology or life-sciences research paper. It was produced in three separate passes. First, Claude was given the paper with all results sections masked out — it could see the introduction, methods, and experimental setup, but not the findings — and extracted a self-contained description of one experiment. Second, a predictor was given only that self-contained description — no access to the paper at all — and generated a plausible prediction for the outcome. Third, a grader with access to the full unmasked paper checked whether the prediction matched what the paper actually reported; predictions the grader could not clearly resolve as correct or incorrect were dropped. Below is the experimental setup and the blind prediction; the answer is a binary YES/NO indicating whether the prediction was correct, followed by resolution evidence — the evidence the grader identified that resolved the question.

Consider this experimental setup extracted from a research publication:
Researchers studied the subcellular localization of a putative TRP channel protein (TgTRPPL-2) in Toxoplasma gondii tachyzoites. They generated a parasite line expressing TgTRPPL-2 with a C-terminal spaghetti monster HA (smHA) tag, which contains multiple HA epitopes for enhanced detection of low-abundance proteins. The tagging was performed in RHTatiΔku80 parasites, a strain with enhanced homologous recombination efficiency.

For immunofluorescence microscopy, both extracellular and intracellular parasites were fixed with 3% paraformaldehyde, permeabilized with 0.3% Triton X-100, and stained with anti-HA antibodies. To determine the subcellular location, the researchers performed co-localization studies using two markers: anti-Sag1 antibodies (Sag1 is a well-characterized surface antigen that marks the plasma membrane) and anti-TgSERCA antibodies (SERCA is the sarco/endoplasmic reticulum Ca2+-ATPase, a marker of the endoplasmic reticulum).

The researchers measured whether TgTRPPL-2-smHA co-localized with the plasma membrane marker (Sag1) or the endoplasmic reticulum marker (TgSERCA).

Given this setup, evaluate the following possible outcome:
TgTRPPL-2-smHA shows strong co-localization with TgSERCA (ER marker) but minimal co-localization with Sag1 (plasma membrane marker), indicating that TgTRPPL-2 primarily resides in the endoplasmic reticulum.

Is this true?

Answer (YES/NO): NO